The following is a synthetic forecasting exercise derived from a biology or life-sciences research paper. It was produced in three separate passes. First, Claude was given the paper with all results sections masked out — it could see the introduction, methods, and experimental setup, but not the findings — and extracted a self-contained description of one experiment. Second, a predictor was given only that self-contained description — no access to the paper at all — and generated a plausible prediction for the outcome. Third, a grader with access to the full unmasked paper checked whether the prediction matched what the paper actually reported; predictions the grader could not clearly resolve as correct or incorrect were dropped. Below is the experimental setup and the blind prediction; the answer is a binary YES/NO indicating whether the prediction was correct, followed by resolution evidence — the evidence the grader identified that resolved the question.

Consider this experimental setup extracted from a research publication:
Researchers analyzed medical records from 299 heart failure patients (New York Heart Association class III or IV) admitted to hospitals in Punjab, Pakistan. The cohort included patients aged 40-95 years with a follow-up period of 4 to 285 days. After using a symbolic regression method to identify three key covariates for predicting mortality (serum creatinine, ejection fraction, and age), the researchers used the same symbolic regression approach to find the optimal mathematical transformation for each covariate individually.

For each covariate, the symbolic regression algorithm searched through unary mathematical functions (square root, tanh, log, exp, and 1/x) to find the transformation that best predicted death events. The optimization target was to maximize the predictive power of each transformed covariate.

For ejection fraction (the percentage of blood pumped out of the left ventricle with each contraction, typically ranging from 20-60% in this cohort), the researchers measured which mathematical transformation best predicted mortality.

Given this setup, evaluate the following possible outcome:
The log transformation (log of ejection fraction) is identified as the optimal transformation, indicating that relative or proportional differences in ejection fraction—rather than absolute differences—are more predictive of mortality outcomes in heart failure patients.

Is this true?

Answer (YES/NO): NO